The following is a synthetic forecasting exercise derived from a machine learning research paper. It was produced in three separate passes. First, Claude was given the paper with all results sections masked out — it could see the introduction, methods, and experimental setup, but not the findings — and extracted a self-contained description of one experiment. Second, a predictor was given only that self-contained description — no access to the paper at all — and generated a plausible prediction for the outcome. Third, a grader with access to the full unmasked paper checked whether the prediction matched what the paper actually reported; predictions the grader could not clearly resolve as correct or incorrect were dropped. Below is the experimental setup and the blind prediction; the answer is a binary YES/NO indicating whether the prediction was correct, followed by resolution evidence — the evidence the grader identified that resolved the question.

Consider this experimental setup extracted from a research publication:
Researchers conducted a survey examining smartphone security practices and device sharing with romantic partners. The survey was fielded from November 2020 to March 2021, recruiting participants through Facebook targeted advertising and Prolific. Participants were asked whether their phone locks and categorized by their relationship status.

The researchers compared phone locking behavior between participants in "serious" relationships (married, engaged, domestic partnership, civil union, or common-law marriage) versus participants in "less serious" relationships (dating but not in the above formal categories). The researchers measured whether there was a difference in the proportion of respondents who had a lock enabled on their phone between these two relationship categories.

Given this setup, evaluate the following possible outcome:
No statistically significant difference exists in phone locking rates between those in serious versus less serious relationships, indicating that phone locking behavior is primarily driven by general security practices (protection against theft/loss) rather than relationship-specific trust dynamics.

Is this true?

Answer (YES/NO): YES